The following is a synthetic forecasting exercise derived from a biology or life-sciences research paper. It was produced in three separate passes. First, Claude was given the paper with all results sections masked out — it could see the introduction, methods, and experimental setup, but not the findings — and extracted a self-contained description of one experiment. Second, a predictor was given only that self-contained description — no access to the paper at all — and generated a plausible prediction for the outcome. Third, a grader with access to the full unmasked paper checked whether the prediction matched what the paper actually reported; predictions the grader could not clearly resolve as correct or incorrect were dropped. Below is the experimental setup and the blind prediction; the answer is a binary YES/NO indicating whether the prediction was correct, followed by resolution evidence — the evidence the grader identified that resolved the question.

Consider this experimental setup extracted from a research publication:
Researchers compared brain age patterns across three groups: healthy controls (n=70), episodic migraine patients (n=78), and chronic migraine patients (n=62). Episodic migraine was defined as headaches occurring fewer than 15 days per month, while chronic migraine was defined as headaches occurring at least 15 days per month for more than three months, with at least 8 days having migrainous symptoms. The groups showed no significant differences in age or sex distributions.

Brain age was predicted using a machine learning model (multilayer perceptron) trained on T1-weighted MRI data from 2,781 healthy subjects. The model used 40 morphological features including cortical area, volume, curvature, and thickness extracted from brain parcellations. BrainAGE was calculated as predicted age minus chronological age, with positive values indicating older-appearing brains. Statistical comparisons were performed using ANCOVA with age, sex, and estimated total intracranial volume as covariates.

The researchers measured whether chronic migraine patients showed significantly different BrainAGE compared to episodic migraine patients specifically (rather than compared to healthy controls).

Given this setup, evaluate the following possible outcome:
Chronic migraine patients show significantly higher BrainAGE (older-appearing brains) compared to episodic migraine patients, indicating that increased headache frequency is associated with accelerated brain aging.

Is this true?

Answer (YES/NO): NO